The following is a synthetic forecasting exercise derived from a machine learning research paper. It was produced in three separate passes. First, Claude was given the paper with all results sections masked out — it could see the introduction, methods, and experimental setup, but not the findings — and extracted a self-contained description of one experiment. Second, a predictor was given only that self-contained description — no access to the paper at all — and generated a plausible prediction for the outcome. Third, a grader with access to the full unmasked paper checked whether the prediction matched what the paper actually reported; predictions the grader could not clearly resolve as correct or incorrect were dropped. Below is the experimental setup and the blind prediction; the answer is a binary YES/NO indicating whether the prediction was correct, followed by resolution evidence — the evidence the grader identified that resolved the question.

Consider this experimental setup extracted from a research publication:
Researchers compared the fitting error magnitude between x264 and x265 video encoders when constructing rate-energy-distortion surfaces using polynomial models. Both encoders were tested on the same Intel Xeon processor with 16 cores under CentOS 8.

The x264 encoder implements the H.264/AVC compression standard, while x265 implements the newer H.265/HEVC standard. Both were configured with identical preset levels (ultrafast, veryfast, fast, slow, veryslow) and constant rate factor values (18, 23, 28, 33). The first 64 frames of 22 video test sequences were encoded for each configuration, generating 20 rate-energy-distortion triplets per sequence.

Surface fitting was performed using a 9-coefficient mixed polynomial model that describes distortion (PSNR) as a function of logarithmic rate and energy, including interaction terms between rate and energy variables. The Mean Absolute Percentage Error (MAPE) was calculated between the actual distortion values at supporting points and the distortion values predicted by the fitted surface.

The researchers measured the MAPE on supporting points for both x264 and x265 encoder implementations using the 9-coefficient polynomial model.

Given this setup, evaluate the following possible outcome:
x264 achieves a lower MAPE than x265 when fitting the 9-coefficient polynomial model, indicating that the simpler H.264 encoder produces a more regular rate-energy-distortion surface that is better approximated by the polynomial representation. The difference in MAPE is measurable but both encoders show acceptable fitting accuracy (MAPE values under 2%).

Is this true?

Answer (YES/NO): NO